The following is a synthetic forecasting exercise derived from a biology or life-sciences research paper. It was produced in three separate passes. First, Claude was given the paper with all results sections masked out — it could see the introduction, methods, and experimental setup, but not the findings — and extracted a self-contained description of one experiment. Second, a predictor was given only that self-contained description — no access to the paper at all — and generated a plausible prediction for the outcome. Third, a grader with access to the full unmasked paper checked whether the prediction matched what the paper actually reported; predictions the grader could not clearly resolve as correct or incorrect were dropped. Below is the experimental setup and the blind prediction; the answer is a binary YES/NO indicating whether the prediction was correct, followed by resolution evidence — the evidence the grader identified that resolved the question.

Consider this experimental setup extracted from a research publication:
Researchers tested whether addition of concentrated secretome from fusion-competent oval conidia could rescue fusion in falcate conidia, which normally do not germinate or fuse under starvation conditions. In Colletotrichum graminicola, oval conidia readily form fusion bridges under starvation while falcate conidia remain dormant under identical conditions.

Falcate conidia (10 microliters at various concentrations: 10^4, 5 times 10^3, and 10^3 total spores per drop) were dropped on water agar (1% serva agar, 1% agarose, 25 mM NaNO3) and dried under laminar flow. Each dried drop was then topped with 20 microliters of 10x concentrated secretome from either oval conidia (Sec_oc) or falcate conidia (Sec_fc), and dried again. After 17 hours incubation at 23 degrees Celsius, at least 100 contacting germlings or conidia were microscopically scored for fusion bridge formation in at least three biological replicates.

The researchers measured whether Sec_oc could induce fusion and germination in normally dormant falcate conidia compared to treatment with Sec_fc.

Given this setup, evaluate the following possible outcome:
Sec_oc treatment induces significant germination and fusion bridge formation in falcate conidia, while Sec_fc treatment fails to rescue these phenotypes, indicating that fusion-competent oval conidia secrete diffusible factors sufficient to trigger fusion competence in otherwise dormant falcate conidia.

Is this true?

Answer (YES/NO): NO